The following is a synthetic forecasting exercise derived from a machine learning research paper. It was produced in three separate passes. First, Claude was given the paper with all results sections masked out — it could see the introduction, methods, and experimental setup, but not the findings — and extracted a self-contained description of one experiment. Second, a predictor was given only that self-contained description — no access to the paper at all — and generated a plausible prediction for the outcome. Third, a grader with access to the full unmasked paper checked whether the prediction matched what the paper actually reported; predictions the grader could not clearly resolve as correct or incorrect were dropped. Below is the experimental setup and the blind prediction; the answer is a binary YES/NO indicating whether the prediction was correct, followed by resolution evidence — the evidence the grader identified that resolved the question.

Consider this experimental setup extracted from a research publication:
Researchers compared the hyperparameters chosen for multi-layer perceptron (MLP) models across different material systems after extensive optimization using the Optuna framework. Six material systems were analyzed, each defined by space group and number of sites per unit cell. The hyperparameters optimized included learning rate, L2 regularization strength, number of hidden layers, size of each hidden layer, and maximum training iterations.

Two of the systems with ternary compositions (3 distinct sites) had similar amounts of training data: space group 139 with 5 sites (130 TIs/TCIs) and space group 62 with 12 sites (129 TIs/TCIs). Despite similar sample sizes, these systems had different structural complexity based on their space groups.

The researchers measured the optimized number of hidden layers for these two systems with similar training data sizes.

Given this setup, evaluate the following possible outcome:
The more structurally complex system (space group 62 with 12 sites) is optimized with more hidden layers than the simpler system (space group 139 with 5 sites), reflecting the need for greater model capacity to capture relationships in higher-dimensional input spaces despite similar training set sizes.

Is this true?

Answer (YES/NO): NO